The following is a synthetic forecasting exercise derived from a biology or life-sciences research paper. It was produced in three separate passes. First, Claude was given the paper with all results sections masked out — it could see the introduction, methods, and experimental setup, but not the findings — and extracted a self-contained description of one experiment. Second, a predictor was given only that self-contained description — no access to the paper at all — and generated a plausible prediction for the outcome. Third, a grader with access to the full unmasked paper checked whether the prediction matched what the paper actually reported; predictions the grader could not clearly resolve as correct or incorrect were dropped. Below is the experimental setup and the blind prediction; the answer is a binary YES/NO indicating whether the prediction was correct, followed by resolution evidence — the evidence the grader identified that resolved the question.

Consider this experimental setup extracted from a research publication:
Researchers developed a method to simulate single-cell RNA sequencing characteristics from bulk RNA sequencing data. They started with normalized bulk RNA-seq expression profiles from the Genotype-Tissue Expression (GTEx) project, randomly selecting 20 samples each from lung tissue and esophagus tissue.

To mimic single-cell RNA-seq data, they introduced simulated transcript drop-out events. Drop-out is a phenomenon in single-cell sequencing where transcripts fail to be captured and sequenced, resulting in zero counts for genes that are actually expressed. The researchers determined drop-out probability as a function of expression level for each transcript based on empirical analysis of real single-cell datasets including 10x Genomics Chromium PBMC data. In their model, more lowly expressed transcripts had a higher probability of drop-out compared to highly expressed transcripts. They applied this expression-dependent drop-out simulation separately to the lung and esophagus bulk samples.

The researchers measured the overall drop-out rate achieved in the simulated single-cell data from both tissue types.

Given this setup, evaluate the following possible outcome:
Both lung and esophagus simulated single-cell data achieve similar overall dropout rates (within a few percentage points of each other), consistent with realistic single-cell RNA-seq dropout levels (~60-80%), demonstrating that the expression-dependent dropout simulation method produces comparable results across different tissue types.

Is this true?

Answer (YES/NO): NO